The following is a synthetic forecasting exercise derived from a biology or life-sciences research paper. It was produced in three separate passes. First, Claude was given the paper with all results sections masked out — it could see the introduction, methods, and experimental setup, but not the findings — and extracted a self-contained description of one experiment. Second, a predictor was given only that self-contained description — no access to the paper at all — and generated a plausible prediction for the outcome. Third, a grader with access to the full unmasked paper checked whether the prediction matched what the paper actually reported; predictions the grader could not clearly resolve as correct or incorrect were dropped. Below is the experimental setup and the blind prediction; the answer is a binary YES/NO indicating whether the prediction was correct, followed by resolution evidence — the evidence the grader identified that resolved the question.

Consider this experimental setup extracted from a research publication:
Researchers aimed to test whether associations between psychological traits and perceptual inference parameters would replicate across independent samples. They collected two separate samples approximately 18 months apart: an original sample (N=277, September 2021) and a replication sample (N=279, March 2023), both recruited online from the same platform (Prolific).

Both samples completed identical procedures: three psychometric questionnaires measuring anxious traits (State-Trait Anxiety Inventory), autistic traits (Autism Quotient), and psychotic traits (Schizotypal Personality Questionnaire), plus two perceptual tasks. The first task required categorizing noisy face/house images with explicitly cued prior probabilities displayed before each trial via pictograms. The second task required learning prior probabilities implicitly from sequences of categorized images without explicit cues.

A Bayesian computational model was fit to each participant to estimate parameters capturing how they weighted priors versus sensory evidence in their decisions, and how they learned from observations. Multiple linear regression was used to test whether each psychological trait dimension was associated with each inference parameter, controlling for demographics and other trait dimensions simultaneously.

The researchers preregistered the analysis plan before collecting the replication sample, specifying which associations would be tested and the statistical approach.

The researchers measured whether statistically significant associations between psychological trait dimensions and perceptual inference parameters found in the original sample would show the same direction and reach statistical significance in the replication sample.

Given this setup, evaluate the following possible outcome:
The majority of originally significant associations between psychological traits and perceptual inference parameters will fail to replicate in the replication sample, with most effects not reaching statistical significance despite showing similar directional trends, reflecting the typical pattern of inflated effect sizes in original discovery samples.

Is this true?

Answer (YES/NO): NO